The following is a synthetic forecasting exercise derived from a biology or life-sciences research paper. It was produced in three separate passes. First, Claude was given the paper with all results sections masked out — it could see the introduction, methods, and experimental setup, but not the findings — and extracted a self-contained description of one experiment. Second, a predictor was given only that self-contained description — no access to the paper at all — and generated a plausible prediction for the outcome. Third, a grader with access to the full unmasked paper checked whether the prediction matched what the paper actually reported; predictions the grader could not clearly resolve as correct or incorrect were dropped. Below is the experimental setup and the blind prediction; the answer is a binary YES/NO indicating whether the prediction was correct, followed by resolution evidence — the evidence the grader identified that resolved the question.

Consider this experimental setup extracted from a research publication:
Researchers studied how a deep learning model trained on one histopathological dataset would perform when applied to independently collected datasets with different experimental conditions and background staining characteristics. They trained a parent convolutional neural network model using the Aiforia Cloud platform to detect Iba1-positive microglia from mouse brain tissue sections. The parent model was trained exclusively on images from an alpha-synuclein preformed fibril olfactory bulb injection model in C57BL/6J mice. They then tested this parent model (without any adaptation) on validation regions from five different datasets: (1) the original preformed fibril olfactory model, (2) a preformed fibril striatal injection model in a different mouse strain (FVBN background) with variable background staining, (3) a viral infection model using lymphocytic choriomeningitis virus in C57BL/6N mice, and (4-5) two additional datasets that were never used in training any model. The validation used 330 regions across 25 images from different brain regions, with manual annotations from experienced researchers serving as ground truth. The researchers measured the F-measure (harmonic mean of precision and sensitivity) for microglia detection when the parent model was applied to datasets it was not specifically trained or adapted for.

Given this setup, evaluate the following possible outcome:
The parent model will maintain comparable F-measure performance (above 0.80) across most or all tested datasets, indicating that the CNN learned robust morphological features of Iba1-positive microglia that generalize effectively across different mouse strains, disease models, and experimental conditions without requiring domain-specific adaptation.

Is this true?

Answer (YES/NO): NO